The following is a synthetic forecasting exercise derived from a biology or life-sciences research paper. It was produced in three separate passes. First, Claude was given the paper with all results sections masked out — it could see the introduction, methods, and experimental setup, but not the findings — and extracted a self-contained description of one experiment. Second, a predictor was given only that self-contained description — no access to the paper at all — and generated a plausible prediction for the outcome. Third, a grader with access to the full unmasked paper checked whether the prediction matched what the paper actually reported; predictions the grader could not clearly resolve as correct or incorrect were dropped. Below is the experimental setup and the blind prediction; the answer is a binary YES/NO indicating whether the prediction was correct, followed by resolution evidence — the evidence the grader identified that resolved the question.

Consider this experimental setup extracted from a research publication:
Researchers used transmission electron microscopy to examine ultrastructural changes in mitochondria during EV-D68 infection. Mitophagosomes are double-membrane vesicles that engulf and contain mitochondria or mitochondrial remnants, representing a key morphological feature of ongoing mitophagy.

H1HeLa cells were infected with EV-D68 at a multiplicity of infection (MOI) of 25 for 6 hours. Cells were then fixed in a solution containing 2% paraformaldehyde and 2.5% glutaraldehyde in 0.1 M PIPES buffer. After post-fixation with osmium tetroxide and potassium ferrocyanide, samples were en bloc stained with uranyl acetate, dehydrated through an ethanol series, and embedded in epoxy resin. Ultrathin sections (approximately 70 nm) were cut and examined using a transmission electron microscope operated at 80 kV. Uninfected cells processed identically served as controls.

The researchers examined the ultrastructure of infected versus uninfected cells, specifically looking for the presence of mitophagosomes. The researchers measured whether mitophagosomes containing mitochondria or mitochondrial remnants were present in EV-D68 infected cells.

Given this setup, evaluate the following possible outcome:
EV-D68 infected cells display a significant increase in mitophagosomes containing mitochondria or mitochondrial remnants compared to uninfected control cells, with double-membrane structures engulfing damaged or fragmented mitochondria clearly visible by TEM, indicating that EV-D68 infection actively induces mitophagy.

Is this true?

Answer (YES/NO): YES